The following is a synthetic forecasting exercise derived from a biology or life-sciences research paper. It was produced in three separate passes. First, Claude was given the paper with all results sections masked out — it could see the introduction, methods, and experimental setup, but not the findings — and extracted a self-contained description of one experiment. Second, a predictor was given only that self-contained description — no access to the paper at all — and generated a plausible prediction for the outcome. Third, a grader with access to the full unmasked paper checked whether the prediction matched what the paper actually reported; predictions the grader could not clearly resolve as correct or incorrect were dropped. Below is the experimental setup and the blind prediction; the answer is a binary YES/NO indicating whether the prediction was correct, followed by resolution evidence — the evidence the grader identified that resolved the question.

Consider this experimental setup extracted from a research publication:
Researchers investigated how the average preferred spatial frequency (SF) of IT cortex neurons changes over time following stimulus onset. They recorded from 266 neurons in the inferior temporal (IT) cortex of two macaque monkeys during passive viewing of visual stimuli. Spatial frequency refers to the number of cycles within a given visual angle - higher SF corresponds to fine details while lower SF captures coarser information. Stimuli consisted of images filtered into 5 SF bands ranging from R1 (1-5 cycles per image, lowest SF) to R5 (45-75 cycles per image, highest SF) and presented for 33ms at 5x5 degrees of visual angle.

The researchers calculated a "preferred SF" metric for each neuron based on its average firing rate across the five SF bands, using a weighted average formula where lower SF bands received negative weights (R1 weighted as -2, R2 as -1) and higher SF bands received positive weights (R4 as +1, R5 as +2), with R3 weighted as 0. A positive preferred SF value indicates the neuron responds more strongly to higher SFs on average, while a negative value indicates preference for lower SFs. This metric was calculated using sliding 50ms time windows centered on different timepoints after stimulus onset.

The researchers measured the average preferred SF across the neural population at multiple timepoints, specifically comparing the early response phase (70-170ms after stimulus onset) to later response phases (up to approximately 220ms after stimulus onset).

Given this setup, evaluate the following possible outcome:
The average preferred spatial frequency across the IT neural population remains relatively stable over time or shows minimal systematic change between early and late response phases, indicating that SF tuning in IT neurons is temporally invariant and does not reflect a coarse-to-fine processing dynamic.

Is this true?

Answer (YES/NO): NO